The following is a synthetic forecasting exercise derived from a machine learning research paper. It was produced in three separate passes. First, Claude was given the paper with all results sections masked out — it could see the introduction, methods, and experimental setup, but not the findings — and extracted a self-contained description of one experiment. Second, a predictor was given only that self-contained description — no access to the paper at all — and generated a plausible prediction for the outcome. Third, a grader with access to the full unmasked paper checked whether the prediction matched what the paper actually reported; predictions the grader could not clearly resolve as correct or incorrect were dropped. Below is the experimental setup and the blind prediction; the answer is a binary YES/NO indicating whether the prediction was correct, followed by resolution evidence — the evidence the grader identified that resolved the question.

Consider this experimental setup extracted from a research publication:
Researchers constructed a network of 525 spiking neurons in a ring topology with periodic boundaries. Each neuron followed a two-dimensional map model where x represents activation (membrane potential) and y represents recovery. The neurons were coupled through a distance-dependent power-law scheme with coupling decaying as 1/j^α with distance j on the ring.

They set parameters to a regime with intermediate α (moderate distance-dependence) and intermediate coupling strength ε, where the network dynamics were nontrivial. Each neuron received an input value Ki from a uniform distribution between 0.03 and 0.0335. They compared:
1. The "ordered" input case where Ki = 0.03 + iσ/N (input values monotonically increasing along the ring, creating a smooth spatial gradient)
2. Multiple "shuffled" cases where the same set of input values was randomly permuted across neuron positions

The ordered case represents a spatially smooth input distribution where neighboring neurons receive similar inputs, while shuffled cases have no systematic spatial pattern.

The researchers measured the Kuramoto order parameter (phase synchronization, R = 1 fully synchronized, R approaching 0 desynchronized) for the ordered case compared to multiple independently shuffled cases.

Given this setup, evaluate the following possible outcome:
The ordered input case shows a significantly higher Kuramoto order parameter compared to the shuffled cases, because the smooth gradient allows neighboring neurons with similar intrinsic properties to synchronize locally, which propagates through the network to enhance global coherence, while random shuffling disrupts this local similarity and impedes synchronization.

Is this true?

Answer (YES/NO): NO